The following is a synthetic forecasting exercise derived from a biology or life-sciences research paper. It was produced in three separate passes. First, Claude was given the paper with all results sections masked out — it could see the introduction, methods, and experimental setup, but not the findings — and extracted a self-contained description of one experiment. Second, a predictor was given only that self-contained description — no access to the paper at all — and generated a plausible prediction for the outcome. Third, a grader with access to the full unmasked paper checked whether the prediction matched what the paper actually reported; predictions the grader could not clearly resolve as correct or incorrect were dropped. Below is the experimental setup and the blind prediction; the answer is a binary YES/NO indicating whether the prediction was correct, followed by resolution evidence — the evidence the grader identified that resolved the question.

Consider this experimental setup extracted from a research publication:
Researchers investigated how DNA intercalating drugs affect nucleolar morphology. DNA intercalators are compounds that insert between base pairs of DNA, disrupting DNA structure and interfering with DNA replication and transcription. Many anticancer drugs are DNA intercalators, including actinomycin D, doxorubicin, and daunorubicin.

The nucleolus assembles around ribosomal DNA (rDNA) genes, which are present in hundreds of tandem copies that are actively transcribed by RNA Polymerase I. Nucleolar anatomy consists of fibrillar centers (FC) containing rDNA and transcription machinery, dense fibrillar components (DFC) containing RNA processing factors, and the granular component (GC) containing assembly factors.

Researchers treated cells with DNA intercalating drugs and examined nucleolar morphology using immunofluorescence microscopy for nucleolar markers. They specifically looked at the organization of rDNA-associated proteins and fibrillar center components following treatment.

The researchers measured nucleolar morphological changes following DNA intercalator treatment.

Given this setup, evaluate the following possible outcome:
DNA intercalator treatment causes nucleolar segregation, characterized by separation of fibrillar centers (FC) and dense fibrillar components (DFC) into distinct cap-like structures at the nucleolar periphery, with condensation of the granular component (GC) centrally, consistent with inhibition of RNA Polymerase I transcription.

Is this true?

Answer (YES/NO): NO